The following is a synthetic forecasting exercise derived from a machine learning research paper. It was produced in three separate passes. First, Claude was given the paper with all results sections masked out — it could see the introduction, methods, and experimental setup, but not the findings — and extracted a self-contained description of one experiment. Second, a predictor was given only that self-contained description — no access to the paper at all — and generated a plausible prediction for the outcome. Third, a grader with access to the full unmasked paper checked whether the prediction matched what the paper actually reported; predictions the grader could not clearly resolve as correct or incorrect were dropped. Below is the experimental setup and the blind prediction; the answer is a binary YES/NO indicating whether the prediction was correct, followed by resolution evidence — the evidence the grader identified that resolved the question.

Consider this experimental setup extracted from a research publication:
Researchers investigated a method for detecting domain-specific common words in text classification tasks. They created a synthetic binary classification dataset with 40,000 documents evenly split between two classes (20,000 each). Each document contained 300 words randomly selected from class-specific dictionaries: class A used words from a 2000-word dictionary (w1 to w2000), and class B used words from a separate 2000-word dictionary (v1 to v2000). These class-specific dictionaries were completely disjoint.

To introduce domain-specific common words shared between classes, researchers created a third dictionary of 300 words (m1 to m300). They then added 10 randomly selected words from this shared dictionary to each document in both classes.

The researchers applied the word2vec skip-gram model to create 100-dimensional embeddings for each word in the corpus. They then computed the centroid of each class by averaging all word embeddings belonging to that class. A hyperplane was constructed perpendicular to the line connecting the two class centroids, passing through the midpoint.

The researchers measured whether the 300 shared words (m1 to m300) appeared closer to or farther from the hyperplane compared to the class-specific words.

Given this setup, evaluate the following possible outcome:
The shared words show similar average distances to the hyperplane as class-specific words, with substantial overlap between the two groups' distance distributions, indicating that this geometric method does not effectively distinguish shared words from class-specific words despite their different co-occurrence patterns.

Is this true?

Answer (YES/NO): NO